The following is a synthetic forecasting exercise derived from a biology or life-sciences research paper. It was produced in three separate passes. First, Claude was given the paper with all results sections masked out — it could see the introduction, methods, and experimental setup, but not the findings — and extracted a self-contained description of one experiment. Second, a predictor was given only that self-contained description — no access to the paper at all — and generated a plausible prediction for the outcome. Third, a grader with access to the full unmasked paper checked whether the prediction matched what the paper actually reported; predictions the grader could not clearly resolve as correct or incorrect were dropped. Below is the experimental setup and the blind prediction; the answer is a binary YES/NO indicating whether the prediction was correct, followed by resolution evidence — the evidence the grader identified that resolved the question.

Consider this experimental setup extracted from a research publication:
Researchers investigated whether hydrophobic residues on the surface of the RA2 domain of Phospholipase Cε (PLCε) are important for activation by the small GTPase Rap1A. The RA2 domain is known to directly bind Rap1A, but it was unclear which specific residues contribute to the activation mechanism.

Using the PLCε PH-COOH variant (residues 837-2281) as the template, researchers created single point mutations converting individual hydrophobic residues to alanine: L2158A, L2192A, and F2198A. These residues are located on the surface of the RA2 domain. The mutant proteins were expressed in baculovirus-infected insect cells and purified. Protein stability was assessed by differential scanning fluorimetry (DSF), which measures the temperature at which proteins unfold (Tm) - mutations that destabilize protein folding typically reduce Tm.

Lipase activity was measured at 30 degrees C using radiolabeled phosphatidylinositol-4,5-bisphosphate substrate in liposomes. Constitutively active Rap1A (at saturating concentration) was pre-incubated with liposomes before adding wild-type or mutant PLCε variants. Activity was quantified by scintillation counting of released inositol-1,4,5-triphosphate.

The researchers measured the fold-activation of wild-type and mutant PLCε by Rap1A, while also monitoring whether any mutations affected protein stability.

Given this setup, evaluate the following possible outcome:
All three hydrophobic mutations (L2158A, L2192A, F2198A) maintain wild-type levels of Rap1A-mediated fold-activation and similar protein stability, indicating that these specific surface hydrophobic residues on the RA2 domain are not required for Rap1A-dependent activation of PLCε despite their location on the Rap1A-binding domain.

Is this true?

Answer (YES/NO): NO